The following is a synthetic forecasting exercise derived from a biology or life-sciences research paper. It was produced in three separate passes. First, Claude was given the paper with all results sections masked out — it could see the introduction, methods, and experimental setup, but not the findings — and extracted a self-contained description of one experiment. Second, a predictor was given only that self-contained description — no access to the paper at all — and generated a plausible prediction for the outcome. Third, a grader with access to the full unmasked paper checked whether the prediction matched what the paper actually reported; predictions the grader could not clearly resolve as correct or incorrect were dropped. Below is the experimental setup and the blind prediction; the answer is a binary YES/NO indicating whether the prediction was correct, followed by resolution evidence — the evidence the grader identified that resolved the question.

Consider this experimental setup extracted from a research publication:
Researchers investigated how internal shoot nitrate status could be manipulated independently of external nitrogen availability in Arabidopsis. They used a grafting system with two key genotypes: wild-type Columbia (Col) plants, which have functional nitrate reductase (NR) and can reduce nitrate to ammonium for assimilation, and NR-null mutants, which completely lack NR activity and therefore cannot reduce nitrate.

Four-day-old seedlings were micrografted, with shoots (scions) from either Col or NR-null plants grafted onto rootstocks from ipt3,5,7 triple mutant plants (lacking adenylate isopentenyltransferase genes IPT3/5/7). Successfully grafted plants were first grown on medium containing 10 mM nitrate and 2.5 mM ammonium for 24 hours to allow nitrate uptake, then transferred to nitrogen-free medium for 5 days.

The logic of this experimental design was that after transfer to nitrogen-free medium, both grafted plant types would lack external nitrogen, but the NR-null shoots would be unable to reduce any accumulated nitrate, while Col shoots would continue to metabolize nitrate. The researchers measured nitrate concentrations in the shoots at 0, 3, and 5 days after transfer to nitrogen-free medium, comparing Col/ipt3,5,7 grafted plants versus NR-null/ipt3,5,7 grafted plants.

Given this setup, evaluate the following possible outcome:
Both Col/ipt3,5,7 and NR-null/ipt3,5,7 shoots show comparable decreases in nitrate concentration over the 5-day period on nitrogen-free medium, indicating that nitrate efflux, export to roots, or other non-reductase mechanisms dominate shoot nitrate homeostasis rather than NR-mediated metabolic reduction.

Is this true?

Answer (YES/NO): NO